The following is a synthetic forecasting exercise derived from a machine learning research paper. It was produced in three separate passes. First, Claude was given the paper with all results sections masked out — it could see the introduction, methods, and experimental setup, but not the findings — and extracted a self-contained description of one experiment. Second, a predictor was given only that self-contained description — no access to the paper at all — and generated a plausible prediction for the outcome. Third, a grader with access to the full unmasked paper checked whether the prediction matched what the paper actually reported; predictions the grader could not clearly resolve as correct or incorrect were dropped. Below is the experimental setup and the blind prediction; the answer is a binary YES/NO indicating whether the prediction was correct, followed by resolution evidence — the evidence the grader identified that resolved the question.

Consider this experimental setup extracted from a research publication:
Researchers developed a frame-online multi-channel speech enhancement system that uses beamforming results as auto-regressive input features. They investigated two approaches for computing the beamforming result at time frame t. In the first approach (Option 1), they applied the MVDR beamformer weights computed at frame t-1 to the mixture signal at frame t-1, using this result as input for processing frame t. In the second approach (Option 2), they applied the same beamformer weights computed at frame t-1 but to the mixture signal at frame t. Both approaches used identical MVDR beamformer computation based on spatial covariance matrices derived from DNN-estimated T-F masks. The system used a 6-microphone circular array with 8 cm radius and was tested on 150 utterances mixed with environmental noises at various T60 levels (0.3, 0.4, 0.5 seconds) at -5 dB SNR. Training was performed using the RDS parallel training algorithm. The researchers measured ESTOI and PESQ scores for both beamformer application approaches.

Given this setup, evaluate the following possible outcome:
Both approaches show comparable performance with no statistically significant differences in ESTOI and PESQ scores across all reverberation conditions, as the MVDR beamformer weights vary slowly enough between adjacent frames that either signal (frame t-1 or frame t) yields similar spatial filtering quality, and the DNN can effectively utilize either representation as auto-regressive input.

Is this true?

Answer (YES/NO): NO